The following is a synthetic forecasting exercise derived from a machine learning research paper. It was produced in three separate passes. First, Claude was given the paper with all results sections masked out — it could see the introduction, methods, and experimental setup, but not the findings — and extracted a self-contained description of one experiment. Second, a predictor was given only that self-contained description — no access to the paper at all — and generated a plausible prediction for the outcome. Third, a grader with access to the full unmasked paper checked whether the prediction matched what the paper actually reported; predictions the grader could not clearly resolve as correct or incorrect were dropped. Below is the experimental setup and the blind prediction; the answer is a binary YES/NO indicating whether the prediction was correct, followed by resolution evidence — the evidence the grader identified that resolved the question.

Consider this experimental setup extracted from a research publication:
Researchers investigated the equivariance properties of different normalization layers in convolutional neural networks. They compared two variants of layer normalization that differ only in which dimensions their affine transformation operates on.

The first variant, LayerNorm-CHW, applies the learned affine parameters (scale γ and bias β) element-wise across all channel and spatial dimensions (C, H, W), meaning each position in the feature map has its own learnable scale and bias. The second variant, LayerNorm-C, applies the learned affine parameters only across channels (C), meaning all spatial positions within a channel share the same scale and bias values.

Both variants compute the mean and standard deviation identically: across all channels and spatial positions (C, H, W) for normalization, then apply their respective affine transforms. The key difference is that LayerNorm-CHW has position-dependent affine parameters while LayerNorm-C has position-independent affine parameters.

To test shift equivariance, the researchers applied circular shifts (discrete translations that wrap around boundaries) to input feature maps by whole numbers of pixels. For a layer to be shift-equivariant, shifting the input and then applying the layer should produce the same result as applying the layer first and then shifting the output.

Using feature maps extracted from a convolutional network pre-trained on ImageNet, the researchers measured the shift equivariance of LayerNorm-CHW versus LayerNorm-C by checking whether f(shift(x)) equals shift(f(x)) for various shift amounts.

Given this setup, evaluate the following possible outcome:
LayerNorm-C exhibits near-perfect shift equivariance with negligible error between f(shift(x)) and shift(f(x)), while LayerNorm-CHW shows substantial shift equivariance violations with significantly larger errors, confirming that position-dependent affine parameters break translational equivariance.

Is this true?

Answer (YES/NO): YES